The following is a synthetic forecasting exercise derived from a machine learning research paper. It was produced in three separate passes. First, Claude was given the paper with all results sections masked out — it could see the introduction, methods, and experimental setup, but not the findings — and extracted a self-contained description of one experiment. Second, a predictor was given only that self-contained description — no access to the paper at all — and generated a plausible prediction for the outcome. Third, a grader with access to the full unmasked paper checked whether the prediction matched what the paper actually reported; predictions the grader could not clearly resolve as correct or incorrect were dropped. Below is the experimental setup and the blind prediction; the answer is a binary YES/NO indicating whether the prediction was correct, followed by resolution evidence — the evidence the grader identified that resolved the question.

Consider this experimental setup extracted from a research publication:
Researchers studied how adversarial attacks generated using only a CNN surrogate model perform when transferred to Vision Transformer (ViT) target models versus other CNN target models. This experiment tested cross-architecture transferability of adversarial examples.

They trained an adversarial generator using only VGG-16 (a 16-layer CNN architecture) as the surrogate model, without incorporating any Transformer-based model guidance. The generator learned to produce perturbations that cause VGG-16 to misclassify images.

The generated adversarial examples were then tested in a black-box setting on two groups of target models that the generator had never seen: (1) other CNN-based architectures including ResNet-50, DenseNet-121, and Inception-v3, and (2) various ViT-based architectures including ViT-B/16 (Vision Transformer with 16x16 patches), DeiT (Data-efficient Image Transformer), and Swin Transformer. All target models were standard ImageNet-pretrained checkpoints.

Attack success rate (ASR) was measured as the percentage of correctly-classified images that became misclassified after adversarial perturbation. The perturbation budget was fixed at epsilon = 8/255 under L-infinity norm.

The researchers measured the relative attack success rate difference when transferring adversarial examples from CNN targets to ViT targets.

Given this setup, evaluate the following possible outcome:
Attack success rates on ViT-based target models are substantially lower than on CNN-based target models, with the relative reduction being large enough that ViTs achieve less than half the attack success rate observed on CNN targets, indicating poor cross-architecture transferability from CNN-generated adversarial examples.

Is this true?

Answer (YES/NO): NO